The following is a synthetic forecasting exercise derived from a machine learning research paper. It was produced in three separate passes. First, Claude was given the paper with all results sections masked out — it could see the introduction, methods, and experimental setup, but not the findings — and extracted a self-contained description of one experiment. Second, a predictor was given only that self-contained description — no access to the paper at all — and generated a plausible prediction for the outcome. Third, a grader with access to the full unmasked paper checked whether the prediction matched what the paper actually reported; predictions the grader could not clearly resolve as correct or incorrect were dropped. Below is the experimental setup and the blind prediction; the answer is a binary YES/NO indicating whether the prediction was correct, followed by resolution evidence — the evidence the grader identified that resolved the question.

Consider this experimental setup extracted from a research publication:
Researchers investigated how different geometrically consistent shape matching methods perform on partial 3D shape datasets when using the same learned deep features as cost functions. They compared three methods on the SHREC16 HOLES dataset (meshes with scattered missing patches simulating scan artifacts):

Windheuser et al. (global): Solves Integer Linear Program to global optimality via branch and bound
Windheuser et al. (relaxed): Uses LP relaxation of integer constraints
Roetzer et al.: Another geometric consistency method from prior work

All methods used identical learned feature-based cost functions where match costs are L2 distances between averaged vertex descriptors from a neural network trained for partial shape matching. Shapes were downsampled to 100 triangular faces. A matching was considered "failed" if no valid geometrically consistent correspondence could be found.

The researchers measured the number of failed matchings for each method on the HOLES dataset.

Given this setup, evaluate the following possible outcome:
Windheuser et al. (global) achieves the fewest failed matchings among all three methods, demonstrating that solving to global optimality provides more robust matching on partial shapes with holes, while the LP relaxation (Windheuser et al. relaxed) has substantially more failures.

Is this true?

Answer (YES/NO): NO